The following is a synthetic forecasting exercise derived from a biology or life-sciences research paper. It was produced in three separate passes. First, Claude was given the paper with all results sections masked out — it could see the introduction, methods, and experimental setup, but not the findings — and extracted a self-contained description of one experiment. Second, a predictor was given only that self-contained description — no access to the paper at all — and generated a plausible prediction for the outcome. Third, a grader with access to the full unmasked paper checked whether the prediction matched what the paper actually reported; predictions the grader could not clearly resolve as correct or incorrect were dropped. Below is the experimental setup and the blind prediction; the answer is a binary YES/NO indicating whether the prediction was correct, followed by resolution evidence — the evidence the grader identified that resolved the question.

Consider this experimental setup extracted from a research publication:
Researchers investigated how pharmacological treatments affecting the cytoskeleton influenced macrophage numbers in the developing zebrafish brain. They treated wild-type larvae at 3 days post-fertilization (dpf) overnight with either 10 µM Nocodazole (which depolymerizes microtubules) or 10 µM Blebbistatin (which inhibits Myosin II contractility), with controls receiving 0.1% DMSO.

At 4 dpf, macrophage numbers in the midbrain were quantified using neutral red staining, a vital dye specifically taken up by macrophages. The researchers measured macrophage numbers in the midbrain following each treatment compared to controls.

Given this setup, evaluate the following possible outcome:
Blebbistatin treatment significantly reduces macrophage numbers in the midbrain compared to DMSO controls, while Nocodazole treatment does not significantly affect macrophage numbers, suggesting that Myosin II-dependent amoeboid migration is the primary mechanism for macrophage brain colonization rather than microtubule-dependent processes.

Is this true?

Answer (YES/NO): NO